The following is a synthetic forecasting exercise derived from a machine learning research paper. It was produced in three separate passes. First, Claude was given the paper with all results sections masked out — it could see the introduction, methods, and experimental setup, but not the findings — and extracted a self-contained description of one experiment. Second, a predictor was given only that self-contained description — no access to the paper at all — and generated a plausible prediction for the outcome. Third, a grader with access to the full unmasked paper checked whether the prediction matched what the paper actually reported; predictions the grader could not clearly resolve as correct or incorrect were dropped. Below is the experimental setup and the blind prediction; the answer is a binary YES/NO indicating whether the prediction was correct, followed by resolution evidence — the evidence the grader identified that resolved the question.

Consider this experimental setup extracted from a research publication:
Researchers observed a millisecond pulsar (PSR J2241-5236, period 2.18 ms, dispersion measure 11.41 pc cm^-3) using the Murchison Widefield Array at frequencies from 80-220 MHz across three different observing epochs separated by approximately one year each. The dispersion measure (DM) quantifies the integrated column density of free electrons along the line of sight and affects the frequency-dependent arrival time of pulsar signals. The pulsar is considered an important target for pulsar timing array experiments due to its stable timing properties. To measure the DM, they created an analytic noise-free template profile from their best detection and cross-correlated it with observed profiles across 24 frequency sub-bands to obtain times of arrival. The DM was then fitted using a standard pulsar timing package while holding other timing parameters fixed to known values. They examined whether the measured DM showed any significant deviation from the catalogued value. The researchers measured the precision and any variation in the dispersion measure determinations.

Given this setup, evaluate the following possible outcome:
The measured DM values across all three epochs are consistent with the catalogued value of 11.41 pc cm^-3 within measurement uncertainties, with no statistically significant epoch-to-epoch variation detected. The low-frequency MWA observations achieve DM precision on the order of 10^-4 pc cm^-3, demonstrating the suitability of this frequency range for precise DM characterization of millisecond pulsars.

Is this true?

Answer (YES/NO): NO